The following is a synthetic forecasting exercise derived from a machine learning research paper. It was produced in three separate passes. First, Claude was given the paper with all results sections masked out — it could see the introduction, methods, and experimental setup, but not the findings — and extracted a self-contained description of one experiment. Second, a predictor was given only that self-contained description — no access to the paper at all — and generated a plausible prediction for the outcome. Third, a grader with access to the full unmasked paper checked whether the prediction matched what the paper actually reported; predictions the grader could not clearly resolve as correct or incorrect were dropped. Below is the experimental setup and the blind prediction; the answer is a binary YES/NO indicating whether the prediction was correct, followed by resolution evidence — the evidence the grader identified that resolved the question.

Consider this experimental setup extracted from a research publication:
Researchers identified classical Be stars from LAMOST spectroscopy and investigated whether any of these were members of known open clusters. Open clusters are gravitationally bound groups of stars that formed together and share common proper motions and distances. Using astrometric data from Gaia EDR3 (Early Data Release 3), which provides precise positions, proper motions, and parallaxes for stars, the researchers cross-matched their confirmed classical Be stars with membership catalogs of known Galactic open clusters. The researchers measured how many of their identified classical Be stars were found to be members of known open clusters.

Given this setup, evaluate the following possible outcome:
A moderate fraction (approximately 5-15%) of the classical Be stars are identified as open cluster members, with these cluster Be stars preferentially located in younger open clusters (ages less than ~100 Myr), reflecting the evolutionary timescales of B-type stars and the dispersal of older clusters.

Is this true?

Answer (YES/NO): NO